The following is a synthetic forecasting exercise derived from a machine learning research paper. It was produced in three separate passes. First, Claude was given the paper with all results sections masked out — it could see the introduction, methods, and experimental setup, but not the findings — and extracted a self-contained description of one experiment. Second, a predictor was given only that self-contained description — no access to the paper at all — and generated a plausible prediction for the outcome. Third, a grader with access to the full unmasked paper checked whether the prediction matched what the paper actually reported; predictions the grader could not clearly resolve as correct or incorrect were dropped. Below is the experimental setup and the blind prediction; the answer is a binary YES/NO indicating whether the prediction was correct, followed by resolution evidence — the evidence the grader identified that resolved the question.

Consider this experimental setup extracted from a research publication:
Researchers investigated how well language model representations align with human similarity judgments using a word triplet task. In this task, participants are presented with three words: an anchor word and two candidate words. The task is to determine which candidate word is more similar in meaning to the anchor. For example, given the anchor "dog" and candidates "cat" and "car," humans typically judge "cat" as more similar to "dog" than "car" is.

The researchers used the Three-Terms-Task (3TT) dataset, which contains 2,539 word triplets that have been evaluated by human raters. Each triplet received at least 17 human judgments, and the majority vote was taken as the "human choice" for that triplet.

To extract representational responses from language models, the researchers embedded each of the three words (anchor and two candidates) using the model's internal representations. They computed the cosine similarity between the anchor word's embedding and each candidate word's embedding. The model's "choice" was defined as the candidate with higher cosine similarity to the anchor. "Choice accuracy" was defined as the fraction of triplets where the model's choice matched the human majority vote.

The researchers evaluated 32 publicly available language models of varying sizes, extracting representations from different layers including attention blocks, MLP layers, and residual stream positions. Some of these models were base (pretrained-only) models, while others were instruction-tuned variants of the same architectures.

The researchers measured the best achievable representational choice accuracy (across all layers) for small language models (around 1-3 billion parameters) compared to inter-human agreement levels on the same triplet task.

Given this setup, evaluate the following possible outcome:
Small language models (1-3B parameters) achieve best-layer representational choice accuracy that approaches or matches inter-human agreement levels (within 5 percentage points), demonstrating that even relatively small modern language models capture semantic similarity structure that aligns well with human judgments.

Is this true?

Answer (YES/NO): YES